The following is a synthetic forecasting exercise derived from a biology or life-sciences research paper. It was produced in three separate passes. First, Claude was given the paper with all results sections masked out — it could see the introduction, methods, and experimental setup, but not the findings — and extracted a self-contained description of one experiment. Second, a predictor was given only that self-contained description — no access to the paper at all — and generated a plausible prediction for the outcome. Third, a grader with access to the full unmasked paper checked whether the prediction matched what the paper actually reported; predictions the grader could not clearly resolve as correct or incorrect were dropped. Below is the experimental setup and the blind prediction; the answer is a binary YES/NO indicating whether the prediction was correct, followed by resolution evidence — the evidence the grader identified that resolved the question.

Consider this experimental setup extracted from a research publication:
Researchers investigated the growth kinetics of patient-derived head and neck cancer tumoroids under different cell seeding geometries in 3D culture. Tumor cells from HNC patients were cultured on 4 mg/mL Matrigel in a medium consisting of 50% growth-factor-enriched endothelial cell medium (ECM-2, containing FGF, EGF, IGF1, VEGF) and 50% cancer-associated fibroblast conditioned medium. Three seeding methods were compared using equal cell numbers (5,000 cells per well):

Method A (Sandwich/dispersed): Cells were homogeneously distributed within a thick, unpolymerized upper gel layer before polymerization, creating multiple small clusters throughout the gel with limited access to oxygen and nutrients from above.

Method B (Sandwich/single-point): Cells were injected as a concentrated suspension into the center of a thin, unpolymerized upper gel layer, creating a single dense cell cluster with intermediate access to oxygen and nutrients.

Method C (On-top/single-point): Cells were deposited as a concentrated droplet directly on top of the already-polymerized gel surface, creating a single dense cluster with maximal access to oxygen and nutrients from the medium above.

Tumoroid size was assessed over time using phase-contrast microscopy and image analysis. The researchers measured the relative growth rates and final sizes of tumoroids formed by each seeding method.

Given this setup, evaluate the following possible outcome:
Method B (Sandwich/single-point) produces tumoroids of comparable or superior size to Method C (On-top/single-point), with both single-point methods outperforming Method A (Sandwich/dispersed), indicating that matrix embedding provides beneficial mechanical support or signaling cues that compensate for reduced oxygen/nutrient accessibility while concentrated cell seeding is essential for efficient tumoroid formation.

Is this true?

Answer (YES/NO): NO